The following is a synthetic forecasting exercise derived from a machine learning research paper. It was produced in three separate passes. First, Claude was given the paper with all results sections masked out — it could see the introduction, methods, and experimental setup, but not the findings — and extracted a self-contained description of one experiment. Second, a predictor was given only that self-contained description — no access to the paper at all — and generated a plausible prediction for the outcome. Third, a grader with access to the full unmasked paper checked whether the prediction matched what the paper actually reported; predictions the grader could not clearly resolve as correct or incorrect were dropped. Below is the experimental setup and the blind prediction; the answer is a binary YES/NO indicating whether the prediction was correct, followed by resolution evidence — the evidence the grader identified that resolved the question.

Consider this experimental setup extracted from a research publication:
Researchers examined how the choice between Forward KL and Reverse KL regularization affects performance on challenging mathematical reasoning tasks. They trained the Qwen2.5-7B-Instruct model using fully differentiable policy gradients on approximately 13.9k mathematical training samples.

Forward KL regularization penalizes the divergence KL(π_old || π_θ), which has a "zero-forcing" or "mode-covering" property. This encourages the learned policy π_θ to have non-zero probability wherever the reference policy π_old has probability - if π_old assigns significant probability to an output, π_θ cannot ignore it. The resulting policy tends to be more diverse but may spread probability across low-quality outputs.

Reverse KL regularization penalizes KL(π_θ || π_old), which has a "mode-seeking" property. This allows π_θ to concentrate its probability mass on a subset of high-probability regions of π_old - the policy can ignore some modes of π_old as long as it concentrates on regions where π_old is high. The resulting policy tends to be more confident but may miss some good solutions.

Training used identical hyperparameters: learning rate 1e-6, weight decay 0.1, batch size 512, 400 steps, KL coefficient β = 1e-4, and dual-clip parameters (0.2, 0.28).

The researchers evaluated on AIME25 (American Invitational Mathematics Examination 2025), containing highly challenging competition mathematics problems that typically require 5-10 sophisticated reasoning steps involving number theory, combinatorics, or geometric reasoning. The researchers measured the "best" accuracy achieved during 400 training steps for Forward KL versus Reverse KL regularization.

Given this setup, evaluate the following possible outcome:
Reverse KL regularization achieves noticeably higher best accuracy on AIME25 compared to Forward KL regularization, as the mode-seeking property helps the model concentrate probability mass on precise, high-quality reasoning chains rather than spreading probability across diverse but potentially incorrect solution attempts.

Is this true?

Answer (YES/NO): YES